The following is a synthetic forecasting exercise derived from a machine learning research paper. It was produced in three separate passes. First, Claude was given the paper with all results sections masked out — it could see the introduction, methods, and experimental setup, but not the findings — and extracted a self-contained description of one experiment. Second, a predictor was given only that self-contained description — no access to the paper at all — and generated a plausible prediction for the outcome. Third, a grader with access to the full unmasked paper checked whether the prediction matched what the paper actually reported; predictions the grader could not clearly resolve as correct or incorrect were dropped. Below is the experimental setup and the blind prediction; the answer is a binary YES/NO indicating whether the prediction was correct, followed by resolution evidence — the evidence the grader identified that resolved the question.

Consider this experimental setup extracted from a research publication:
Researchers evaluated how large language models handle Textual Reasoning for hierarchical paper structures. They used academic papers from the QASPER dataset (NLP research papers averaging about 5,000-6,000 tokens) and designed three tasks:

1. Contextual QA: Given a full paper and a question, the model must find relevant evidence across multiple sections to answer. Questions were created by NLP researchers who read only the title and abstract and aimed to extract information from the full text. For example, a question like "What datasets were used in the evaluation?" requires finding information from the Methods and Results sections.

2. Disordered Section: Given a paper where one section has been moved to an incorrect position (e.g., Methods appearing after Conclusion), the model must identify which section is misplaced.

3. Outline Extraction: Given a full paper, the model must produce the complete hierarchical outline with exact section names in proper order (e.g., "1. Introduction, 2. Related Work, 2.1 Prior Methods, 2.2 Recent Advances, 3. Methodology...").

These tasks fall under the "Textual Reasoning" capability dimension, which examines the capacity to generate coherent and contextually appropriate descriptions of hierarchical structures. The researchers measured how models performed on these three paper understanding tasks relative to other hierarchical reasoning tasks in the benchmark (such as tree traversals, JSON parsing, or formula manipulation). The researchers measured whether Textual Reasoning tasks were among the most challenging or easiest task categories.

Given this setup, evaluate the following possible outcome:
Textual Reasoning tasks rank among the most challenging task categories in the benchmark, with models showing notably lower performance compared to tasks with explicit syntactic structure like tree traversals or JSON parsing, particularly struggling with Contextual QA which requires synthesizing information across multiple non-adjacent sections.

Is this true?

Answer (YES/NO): YES